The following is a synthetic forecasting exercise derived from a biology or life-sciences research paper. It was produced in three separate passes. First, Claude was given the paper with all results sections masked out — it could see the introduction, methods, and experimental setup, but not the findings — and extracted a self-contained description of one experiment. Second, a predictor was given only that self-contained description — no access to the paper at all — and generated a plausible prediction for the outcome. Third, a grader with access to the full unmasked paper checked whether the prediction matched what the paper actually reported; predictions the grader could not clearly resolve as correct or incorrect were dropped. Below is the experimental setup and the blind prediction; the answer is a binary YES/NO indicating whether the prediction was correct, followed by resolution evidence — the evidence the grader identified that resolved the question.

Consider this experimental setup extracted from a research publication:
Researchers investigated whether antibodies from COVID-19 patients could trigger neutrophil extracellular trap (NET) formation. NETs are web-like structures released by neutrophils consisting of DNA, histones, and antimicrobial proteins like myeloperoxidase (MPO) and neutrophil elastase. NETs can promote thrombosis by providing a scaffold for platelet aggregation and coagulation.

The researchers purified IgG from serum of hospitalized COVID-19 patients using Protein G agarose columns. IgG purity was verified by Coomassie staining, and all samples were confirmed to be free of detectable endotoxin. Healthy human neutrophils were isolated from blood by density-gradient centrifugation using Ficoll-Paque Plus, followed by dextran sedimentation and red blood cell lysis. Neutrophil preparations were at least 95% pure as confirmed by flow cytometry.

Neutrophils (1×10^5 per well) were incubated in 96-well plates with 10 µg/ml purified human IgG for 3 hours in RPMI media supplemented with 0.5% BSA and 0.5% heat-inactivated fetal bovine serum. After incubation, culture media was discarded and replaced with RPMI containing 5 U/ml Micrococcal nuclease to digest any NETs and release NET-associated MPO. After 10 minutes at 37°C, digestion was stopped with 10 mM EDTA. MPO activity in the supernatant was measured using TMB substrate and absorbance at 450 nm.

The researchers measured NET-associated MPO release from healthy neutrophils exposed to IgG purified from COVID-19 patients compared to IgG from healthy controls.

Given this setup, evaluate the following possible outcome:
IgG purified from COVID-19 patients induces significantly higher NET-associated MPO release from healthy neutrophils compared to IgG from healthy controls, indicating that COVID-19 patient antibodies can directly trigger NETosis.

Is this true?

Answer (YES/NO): NO